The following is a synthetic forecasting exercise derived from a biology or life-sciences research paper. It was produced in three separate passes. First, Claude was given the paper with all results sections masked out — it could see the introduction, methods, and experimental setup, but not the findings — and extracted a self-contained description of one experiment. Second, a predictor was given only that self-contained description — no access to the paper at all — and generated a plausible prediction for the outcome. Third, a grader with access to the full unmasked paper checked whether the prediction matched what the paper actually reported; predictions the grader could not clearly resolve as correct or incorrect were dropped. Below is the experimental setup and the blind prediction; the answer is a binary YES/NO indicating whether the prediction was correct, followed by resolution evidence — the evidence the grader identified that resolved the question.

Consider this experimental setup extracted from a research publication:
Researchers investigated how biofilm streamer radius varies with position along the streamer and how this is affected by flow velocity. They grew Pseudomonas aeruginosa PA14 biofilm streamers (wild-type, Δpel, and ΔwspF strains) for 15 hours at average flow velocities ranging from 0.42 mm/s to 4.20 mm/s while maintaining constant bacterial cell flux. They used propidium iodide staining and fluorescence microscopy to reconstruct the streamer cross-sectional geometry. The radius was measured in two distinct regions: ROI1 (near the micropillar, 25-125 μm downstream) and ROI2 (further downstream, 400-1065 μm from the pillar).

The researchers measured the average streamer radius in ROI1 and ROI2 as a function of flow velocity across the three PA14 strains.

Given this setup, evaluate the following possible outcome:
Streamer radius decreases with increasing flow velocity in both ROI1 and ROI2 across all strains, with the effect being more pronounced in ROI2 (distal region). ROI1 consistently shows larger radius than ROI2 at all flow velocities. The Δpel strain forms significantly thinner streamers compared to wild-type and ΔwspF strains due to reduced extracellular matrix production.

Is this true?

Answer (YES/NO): NO